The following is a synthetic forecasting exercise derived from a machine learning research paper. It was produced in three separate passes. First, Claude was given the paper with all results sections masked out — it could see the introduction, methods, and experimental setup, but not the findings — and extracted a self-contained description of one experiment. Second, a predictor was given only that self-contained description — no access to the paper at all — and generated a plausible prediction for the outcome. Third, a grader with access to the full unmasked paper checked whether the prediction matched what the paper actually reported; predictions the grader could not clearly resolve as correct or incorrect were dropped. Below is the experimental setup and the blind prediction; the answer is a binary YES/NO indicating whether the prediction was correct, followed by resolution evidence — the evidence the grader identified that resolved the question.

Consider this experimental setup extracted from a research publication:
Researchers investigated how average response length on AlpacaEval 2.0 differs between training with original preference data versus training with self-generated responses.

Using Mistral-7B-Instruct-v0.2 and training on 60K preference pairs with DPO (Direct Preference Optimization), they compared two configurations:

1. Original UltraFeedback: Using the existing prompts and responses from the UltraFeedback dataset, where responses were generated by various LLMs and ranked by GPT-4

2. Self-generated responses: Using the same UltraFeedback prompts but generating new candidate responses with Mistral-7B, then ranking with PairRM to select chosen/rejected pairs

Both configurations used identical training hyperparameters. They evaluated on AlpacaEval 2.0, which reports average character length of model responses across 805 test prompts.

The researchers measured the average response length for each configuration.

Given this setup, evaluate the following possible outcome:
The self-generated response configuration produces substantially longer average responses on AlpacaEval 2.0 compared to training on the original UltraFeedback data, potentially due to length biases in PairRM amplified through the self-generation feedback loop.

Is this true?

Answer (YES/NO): YES